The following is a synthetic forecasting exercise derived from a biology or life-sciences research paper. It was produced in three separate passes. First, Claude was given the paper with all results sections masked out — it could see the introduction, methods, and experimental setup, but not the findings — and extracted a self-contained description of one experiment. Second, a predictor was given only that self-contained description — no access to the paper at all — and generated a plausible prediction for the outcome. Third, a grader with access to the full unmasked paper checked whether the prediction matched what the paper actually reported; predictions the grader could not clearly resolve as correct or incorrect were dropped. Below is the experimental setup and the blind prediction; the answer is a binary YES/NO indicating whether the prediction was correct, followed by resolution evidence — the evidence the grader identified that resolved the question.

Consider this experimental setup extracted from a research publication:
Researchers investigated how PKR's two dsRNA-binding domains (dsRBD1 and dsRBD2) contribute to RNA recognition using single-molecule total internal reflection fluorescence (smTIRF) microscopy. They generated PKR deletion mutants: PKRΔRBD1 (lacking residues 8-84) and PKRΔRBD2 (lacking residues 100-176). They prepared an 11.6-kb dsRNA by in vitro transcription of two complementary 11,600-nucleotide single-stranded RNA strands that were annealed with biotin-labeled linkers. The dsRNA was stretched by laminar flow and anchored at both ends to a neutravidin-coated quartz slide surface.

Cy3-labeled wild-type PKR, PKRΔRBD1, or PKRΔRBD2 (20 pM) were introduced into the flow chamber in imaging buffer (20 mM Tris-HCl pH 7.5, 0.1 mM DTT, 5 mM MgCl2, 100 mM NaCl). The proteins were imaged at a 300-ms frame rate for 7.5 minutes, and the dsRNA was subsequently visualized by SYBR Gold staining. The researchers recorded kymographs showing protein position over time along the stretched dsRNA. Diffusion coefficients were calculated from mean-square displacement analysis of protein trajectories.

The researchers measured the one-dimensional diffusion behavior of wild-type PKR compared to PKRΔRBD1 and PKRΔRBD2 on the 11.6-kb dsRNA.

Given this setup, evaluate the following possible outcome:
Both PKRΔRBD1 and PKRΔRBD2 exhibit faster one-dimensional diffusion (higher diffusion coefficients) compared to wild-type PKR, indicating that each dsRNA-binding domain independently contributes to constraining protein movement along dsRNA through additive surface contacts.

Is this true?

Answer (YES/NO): NO